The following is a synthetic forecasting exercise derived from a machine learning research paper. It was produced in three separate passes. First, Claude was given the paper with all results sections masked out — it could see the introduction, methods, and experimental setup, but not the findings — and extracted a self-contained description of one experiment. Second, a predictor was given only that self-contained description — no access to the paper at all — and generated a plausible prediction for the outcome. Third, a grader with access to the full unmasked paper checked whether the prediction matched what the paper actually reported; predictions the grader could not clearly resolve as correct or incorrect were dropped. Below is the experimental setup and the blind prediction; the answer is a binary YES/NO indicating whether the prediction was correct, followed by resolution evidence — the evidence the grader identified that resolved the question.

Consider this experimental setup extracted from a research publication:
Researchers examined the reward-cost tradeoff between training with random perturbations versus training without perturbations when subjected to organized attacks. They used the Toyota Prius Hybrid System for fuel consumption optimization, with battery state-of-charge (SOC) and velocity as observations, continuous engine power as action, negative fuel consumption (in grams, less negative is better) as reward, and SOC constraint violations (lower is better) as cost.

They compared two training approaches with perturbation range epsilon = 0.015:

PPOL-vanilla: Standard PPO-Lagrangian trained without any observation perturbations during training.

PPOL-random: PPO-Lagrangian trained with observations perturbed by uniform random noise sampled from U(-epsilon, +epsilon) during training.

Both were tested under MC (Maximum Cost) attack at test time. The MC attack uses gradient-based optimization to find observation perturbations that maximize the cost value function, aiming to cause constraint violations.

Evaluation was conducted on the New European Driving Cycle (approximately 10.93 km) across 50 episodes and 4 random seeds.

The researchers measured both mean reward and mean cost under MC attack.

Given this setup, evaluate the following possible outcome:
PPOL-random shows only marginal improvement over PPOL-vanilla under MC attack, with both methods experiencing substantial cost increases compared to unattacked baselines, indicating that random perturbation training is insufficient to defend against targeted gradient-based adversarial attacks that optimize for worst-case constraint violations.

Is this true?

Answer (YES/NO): NO